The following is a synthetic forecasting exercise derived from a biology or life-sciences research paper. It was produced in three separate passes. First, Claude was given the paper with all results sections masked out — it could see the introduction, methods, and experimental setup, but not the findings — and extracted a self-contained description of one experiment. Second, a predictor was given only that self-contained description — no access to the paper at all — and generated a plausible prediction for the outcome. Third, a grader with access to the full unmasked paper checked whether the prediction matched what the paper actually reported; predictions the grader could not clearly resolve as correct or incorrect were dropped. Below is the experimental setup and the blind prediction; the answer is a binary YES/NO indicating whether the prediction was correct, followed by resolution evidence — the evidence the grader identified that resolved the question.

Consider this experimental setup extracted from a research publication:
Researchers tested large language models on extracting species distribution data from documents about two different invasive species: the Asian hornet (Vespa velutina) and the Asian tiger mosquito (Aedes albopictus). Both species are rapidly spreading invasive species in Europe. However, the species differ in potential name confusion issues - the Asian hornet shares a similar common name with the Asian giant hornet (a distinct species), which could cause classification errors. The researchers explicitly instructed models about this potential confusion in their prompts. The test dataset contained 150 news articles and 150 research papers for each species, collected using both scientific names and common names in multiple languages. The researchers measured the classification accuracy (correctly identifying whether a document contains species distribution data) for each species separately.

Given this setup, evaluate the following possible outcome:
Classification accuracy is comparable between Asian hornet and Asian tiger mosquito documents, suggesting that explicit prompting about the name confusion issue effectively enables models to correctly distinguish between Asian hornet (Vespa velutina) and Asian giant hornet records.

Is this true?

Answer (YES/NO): YES